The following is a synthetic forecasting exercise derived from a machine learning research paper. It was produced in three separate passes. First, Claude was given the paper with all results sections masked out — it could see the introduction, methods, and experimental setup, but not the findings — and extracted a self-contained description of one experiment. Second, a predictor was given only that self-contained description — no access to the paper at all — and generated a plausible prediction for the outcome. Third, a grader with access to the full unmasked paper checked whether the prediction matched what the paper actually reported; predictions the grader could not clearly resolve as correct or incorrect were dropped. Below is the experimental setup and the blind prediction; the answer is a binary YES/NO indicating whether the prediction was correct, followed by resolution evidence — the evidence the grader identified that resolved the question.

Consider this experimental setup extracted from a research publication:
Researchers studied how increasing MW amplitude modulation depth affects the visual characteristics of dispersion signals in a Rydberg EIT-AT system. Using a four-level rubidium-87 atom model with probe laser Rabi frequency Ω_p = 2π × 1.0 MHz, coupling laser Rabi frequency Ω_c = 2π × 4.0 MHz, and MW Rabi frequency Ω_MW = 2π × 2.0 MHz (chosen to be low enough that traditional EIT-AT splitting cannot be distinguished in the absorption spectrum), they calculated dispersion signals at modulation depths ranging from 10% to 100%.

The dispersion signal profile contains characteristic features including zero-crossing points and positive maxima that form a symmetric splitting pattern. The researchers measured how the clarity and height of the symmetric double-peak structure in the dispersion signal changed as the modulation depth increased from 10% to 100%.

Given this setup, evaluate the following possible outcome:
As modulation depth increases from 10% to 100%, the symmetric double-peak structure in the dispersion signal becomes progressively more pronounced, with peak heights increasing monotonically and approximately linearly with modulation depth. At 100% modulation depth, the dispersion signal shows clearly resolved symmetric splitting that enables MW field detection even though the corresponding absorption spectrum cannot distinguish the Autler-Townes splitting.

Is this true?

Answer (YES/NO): NO